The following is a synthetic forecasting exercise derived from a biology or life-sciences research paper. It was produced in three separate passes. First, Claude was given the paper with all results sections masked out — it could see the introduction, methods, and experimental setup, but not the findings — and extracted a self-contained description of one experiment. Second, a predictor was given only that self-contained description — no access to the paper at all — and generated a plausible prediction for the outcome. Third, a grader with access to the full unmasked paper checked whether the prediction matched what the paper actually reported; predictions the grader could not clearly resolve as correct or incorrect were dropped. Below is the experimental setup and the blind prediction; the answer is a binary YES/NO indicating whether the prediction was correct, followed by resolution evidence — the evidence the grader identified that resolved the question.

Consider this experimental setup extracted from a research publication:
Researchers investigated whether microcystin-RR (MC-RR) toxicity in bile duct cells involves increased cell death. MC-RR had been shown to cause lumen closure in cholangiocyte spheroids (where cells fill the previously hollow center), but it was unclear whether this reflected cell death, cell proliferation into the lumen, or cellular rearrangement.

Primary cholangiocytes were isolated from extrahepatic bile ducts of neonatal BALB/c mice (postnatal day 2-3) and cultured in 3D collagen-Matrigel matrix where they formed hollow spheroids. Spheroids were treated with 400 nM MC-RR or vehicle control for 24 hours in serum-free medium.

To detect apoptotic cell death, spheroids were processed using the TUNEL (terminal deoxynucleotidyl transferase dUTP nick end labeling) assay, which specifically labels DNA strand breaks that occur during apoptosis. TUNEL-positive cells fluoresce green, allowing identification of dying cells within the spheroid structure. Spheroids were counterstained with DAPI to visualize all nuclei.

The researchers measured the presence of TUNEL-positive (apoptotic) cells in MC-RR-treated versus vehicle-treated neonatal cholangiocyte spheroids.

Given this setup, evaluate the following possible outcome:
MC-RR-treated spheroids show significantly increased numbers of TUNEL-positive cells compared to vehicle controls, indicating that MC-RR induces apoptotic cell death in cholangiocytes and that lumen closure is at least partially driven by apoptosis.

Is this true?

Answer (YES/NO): NO